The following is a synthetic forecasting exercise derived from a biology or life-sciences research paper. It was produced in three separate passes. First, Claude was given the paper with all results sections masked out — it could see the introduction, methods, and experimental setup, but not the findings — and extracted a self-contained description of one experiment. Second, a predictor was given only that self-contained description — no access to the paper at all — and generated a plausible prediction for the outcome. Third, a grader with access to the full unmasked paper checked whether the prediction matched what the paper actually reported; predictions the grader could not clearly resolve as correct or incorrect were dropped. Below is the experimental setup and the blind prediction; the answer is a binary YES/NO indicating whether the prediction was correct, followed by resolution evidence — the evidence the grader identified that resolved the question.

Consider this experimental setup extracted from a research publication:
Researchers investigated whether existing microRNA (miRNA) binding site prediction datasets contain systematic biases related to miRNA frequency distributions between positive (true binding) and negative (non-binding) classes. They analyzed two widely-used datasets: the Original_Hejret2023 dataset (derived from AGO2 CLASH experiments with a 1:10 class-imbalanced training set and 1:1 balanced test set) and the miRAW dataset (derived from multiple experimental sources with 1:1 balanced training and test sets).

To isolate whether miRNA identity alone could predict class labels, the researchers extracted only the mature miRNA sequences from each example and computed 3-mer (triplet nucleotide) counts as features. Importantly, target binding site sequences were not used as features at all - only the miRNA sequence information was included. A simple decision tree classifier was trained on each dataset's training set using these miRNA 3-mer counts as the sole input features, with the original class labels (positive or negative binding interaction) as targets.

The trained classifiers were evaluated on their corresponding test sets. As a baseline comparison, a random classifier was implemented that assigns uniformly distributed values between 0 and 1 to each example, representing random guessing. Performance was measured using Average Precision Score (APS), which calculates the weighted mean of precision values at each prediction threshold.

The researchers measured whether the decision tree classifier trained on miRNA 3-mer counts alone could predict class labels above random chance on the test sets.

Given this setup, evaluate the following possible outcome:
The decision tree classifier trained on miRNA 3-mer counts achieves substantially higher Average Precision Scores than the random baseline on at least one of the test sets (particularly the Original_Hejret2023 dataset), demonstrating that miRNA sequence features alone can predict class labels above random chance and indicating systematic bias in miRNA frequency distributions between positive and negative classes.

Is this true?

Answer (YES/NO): YES